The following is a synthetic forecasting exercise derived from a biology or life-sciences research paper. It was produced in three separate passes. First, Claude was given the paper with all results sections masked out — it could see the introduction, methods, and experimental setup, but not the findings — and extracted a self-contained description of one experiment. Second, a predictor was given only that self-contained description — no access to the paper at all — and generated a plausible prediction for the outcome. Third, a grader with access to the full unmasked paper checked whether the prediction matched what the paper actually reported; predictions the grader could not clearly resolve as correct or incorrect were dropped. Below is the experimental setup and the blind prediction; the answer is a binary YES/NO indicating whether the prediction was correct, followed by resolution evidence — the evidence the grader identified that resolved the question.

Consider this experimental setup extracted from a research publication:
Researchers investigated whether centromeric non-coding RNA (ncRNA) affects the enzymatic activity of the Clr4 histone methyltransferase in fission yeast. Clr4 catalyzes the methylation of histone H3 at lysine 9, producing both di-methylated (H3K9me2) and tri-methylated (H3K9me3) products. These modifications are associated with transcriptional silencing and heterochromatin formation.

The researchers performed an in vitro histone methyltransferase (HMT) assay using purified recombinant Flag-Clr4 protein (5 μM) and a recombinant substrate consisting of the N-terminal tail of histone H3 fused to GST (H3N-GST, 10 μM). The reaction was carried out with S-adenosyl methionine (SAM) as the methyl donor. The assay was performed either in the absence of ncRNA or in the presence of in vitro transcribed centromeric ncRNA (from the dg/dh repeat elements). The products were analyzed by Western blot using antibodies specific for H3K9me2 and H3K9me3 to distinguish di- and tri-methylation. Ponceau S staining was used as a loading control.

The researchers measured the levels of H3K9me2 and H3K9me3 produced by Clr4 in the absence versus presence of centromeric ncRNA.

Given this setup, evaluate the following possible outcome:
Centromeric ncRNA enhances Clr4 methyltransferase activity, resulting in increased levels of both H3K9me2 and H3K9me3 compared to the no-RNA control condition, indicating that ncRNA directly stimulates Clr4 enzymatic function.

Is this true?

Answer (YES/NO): NO